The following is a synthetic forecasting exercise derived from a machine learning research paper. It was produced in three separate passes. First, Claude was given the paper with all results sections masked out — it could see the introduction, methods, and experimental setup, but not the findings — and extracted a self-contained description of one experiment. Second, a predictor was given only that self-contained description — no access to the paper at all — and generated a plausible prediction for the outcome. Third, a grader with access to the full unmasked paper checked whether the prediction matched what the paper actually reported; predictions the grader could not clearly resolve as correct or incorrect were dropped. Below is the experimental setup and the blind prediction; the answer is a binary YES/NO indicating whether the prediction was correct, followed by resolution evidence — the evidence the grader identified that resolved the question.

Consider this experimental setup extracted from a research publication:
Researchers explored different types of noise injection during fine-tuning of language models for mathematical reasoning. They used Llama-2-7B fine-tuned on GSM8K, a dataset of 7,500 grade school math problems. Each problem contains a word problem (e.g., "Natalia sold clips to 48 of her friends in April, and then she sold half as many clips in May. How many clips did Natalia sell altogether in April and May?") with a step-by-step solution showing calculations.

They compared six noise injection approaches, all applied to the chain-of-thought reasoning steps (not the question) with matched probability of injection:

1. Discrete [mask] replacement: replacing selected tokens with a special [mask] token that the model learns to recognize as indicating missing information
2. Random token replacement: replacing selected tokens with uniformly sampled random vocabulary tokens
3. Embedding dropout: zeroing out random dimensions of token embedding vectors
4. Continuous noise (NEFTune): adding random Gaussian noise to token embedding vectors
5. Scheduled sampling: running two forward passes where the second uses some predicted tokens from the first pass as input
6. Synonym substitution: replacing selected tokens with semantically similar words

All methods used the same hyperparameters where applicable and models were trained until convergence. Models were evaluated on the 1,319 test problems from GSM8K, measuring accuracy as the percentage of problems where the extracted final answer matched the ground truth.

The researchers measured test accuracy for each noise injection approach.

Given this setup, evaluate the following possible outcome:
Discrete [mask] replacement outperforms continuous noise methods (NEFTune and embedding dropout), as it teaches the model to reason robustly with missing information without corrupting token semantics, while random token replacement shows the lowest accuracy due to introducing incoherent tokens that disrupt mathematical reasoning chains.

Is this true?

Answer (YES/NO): NO